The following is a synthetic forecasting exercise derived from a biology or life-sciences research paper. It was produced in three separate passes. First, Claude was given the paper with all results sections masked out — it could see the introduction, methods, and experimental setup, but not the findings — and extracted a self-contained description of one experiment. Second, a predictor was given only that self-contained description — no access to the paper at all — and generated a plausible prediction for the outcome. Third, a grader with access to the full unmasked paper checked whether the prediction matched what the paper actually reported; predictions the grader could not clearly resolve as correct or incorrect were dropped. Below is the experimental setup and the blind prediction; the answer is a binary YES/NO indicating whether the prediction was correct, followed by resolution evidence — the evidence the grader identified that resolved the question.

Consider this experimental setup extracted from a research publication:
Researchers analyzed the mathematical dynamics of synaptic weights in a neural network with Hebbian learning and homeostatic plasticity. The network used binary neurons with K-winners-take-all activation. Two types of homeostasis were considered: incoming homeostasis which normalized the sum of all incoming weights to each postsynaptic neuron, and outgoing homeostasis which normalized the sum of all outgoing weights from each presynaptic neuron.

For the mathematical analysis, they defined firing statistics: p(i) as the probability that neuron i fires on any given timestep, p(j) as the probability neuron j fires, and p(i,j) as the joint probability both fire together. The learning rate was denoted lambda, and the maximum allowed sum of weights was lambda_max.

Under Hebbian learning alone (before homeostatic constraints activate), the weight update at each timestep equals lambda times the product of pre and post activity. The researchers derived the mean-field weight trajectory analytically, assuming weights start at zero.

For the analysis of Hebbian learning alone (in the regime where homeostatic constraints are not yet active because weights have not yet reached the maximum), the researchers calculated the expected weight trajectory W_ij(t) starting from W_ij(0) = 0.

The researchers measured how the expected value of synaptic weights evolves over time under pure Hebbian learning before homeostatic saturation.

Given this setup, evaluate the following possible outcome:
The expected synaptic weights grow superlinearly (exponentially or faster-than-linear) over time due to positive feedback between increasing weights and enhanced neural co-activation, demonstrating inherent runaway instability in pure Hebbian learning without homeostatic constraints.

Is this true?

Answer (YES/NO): NO